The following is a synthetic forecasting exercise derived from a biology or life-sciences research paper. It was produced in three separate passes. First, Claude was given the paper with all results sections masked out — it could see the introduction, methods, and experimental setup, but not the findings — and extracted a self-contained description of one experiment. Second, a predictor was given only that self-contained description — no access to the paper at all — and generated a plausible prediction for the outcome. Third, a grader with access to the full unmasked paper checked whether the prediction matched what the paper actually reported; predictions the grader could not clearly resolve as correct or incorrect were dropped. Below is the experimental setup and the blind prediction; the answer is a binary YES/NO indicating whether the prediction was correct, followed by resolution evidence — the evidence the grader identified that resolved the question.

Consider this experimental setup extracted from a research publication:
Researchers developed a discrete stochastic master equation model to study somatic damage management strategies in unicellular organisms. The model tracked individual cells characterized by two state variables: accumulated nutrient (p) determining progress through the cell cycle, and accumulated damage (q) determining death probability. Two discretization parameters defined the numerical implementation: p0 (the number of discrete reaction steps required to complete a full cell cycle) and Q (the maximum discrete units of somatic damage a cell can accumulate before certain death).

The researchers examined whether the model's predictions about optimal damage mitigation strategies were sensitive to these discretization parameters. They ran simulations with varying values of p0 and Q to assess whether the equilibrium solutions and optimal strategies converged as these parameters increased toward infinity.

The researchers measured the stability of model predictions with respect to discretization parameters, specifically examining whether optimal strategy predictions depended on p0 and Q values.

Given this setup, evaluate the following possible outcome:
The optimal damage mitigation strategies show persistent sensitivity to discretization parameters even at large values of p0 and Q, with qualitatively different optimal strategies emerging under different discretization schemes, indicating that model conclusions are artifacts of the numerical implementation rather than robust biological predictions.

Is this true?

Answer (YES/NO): NO